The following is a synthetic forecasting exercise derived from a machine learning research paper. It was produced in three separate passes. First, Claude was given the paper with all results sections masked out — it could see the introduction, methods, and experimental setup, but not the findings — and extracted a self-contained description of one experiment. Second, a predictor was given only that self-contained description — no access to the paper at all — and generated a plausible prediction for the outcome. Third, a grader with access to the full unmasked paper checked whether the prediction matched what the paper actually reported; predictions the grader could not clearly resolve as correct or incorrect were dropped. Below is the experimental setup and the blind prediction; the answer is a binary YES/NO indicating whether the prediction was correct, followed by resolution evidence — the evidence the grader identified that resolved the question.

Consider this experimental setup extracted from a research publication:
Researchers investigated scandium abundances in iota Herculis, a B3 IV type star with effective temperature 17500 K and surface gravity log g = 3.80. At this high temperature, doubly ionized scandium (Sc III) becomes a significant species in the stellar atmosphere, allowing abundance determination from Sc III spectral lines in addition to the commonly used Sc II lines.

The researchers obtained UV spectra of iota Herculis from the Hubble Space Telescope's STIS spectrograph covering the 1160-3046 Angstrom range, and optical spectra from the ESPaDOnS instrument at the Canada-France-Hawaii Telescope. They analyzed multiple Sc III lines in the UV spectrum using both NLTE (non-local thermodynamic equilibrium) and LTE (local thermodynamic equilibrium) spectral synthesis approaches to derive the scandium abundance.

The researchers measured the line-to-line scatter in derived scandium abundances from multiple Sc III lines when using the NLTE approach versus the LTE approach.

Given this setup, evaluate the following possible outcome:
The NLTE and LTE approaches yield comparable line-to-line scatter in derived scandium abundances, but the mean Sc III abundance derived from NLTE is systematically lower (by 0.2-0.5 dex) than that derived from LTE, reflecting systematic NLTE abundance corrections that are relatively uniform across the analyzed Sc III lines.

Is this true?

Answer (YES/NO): NO